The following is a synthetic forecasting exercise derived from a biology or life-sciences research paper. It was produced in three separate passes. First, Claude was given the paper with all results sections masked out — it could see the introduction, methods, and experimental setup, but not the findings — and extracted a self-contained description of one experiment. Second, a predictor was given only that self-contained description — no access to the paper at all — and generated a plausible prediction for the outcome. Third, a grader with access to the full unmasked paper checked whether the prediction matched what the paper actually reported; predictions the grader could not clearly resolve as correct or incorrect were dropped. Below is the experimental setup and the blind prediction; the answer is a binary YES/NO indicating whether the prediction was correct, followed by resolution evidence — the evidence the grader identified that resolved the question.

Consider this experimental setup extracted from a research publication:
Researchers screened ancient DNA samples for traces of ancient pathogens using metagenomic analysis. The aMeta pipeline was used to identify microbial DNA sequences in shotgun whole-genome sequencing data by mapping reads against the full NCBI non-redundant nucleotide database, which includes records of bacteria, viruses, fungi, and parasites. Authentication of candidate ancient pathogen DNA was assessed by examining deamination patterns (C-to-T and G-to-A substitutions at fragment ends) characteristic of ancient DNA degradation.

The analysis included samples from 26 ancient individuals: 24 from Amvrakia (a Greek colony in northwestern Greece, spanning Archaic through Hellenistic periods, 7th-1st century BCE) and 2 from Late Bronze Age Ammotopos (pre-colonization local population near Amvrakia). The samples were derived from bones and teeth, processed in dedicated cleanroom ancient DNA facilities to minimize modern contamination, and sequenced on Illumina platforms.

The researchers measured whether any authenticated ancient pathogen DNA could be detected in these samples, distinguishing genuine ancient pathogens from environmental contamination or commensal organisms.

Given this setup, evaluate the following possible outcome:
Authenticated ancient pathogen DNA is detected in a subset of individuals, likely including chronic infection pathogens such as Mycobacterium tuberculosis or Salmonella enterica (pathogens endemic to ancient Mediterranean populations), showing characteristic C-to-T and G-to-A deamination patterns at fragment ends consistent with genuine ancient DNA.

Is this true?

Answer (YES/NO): NO